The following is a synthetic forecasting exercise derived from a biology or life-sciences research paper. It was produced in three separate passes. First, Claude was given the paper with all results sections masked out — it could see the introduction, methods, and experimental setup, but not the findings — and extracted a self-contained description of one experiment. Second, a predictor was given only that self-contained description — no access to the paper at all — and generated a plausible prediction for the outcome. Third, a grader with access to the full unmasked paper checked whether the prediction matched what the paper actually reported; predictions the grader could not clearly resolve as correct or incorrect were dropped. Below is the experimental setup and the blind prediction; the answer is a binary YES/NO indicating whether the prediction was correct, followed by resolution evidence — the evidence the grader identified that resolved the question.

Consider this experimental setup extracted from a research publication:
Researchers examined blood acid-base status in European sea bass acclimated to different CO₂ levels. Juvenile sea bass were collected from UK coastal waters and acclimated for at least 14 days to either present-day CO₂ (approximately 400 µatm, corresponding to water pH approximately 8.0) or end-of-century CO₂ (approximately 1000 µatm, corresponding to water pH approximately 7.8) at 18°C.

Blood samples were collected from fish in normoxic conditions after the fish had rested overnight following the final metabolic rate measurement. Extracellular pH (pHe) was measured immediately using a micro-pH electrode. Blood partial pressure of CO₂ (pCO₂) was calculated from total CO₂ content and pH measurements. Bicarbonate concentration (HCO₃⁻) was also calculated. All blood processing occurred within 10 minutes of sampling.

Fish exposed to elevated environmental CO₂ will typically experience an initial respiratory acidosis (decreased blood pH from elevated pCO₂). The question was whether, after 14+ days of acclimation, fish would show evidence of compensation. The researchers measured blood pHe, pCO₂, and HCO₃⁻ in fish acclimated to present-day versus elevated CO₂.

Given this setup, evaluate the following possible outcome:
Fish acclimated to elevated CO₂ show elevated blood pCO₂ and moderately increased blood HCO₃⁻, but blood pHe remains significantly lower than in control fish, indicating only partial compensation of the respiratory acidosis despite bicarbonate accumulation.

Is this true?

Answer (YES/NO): YES